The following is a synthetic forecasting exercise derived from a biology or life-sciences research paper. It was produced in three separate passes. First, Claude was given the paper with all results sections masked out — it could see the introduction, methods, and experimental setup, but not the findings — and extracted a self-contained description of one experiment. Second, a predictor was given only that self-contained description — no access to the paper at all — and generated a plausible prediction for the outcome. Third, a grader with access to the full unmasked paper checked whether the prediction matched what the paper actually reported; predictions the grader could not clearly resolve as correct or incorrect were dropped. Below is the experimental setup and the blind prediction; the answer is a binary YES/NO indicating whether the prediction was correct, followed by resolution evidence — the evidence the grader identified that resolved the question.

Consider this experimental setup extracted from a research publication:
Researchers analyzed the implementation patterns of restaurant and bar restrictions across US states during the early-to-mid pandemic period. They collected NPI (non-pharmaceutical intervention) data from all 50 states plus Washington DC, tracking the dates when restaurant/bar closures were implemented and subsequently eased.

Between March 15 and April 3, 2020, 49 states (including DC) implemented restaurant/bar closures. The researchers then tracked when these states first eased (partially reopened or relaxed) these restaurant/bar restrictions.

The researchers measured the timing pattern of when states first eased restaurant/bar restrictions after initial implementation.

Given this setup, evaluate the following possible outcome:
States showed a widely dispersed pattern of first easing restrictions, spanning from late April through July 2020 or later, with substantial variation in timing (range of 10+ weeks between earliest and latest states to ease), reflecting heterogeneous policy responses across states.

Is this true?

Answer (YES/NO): NO